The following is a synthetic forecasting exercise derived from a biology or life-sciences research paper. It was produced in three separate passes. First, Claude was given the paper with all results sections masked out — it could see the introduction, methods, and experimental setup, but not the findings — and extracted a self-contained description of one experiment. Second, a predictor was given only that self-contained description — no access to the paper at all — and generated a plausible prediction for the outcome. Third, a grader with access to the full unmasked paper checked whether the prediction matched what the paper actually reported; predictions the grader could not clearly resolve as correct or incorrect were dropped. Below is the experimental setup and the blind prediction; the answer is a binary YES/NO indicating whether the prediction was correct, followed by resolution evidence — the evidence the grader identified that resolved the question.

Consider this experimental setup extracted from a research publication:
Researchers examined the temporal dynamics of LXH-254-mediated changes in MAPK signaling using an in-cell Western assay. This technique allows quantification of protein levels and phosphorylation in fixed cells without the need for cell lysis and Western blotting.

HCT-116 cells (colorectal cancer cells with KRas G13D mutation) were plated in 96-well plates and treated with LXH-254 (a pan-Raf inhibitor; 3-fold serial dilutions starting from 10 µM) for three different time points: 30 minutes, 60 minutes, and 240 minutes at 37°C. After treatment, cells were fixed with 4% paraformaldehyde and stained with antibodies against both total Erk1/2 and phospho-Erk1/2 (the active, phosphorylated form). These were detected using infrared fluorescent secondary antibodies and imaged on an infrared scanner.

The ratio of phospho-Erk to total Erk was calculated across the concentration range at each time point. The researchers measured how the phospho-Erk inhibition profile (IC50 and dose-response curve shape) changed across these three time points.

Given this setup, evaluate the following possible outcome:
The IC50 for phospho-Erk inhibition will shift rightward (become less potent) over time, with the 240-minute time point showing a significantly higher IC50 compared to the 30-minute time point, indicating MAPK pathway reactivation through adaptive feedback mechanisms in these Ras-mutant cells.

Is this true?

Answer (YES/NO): NO